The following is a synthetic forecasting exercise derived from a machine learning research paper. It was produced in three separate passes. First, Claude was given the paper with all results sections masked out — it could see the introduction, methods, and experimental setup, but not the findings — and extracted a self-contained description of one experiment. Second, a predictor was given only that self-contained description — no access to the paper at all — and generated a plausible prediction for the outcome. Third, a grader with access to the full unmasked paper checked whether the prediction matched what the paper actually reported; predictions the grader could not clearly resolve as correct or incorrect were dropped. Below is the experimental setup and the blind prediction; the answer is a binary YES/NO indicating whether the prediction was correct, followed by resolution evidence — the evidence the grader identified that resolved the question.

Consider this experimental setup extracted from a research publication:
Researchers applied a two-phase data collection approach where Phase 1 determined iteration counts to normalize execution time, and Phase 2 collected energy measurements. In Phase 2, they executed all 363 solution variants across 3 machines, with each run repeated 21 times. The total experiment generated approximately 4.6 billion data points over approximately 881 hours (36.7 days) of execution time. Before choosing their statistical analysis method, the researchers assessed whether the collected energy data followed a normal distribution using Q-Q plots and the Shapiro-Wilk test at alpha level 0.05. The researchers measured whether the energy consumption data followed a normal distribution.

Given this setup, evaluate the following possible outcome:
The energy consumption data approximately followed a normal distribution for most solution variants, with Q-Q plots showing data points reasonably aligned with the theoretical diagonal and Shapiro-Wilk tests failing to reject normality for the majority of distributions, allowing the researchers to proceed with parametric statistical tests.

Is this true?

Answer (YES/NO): NO